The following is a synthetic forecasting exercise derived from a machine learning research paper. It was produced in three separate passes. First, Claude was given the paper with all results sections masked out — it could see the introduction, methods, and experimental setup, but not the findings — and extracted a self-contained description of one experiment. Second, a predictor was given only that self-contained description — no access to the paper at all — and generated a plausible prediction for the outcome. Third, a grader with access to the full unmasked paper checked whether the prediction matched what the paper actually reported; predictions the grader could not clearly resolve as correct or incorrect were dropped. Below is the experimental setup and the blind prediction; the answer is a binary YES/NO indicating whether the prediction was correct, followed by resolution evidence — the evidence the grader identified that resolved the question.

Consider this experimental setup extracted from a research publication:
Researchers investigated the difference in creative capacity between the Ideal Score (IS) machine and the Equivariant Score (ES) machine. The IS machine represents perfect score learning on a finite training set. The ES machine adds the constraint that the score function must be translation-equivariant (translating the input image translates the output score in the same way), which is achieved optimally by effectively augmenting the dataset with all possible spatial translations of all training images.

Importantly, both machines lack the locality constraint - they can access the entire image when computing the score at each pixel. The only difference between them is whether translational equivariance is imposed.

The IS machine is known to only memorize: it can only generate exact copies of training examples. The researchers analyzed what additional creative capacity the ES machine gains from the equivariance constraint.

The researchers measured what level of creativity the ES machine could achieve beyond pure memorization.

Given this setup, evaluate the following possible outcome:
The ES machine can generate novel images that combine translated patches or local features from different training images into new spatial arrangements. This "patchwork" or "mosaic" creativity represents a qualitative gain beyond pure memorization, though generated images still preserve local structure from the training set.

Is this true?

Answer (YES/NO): NO